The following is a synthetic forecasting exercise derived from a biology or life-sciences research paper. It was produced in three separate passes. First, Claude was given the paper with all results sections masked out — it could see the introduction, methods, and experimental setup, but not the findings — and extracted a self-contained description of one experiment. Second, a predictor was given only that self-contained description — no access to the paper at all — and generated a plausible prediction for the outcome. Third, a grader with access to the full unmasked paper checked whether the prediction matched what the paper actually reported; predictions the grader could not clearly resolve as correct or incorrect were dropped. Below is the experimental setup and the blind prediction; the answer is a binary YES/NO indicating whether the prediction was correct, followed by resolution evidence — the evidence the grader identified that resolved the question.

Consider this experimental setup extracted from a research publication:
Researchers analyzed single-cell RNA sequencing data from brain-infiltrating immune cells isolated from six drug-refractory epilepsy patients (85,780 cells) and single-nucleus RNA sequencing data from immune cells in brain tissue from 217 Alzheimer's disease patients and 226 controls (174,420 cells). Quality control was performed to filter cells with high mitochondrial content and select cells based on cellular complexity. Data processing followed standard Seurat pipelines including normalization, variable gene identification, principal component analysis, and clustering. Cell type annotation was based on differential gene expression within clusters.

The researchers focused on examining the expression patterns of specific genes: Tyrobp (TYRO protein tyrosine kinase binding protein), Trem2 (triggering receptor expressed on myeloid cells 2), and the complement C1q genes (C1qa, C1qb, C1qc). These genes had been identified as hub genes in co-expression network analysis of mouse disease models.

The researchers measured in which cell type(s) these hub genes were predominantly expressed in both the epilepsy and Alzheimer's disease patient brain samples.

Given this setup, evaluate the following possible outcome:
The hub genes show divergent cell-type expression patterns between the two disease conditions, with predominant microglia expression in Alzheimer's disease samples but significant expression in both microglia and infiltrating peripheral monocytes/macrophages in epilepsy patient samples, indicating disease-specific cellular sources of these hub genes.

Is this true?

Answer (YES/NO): NO